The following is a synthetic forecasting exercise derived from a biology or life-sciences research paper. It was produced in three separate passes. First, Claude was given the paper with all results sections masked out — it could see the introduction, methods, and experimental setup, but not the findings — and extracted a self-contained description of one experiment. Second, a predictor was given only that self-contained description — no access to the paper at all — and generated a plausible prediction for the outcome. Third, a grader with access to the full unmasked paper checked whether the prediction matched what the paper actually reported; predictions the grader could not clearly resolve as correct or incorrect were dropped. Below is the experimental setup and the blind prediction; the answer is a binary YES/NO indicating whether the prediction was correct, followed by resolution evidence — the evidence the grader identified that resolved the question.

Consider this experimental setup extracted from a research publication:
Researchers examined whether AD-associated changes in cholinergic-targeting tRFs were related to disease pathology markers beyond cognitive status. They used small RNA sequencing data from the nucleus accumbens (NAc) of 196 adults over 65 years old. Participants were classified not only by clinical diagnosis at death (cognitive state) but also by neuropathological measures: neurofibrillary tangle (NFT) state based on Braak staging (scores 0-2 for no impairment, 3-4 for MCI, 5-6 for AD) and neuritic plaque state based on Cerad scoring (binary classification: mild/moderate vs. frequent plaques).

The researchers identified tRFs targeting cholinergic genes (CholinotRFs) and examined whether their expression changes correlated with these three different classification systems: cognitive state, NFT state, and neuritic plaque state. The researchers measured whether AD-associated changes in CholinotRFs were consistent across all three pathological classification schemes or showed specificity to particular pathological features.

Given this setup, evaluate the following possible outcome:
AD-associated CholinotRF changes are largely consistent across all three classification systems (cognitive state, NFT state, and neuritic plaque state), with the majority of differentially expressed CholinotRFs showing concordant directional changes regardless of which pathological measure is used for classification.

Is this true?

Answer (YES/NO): NO